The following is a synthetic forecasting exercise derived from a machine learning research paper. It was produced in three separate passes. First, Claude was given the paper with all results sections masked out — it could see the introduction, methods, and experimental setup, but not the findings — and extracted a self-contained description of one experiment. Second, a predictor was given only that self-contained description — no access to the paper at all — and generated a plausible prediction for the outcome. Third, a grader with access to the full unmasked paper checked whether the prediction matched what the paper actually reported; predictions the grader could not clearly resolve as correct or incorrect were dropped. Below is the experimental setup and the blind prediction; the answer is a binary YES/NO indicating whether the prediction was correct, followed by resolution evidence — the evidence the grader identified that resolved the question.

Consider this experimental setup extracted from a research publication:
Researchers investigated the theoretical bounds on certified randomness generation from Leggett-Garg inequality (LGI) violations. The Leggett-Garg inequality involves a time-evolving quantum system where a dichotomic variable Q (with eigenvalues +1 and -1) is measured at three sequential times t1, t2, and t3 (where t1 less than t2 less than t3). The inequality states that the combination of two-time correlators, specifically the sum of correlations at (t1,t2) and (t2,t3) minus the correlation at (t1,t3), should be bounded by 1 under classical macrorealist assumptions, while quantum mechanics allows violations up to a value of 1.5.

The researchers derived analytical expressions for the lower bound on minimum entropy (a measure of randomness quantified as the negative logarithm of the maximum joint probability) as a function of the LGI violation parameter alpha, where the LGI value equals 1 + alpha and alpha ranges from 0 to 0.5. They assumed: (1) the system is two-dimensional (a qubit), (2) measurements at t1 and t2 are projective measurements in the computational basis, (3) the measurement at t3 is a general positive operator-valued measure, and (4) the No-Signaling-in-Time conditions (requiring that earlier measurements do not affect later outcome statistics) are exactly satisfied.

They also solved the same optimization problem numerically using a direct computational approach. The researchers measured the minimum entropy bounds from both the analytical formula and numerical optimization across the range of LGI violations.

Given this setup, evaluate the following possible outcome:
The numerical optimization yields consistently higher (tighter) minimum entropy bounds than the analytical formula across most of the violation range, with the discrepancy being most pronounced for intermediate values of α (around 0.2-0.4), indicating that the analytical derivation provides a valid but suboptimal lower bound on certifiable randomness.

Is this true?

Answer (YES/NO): NO